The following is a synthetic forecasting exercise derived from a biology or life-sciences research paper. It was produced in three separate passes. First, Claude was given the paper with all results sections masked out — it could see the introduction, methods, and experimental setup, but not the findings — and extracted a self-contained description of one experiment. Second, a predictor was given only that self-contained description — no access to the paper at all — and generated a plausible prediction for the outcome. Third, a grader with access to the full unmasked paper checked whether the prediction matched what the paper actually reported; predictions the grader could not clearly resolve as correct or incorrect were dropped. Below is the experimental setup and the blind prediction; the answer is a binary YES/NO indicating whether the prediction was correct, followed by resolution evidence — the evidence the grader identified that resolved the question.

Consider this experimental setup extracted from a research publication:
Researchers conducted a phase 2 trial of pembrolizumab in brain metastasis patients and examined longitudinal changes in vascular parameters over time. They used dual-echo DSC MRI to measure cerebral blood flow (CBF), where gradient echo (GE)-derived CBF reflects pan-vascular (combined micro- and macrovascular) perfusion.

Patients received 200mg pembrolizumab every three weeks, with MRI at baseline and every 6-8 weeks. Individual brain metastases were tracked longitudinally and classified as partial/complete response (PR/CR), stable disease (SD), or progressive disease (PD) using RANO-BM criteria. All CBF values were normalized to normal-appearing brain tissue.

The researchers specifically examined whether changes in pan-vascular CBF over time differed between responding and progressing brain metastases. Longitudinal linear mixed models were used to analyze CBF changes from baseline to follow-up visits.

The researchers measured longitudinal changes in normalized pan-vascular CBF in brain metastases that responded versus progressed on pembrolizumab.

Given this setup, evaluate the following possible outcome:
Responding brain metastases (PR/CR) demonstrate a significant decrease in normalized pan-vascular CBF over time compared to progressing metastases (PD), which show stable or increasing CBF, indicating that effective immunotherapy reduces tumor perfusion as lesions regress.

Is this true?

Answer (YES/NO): NO